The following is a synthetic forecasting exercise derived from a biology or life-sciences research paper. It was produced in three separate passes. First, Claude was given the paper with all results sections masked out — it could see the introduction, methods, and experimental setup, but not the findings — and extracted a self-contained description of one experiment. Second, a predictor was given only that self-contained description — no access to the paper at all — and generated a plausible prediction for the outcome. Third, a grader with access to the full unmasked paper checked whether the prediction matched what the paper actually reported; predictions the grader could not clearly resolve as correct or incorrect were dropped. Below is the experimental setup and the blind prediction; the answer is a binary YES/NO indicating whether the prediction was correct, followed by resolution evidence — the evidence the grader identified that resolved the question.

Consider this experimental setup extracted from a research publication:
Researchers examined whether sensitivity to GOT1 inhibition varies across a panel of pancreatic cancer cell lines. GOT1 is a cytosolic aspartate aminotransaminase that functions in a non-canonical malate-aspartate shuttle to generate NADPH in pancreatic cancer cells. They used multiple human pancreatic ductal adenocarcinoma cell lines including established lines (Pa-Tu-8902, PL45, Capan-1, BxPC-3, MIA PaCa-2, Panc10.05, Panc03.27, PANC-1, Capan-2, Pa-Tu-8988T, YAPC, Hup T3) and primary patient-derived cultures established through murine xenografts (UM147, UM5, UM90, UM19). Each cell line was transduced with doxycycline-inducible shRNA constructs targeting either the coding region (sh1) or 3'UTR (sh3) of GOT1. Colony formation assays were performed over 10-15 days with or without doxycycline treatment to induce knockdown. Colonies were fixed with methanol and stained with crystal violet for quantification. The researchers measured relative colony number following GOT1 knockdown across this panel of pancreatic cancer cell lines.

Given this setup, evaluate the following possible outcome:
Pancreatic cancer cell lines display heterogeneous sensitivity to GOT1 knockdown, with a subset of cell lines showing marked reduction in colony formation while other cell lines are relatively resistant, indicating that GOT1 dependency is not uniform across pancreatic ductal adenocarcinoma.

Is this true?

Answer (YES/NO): YES